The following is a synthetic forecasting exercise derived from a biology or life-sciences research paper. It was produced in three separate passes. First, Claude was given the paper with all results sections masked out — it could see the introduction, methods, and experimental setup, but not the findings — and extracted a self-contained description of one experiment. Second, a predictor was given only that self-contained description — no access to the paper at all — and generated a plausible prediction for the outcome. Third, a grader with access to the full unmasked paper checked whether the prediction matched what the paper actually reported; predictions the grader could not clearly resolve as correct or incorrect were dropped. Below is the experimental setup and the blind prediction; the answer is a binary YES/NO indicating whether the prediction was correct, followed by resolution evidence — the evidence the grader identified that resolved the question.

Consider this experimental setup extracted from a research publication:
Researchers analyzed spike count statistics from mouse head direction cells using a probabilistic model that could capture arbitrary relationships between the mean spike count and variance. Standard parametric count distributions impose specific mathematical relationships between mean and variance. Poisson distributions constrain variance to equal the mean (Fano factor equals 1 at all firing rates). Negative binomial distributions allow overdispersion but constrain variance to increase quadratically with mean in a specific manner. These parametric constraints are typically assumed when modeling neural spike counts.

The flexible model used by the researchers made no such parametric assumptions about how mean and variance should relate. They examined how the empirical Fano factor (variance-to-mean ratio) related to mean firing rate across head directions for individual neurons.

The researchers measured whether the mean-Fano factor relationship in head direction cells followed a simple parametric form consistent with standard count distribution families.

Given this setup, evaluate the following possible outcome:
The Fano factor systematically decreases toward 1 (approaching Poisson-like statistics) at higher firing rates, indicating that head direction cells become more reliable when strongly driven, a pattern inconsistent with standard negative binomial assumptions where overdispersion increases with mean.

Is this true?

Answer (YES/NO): NO